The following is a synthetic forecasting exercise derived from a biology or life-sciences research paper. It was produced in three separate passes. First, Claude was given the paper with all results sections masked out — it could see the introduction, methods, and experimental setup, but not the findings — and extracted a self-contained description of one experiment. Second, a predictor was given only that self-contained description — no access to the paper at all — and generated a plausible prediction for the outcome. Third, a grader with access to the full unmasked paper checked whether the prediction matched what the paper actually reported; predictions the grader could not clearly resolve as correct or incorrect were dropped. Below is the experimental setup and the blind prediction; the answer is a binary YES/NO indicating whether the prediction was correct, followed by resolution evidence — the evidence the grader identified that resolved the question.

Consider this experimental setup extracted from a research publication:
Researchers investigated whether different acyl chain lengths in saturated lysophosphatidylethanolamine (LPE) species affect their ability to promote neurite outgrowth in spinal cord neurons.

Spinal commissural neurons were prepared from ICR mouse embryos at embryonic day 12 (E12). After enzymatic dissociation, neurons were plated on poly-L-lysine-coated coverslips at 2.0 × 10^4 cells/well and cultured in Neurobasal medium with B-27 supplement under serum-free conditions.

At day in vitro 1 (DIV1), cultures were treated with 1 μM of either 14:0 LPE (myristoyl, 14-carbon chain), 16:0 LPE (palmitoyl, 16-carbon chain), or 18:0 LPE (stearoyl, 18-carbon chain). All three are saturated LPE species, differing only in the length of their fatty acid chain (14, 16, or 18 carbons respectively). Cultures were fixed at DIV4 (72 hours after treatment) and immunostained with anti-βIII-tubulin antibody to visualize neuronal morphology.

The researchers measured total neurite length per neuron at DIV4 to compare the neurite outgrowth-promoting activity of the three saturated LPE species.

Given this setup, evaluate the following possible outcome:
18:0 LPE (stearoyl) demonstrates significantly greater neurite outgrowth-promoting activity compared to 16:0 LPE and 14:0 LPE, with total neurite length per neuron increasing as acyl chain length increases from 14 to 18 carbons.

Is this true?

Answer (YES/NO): NO